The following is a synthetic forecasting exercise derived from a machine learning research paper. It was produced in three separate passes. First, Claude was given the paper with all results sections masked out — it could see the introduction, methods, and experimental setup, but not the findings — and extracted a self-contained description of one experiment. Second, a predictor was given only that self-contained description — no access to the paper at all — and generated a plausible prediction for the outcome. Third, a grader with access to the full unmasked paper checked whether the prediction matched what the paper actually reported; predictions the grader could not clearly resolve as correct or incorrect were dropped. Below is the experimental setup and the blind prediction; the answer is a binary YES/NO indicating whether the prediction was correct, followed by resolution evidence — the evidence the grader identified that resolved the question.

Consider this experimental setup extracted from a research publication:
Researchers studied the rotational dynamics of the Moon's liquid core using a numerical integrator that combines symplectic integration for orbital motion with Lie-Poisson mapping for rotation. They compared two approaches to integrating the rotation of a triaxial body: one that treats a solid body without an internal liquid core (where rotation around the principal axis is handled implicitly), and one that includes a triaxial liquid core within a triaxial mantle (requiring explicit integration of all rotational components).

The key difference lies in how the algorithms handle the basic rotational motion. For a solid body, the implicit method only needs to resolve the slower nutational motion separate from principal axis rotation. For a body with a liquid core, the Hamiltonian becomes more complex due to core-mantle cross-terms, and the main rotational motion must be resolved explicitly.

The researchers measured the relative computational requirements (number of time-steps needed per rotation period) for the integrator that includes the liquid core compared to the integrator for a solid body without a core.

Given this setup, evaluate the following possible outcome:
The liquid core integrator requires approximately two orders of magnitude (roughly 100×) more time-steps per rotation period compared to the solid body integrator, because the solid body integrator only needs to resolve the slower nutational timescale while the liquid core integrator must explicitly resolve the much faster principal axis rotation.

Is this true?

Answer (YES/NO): NO